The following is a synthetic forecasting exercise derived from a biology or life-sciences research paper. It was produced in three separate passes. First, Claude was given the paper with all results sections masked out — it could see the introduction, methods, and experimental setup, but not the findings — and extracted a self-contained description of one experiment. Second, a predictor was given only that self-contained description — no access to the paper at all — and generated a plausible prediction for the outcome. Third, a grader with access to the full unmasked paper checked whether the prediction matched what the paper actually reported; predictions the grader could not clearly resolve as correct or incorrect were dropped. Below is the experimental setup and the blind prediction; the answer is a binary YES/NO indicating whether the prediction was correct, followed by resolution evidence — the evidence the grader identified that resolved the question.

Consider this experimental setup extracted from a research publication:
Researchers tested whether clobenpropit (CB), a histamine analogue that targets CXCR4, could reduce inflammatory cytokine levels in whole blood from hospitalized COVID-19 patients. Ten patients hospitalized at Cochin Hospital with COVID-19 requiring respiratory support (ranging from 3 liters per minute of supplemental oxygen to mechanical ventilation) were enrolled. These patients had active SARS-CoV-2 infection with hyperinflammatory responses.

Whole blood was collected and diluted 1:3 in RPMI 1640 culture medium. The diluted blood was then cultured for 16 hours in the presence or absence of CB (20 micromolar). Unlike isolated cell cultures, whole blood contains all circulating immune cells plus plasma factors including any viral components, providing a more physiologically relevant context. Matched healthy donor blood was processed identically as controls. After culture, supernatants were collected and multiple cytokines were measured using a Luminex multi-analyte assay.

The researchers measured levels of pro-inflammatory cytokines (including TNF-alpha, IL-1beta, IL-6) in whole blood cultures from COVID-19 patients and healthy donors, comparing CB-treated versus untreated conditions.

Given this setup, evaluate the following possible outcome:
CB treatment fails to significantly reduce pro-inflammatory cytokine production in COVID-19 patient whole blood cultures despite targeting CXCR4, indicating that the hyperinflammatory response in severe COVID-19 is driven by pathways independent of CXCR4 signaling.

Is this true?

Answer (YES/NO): NO